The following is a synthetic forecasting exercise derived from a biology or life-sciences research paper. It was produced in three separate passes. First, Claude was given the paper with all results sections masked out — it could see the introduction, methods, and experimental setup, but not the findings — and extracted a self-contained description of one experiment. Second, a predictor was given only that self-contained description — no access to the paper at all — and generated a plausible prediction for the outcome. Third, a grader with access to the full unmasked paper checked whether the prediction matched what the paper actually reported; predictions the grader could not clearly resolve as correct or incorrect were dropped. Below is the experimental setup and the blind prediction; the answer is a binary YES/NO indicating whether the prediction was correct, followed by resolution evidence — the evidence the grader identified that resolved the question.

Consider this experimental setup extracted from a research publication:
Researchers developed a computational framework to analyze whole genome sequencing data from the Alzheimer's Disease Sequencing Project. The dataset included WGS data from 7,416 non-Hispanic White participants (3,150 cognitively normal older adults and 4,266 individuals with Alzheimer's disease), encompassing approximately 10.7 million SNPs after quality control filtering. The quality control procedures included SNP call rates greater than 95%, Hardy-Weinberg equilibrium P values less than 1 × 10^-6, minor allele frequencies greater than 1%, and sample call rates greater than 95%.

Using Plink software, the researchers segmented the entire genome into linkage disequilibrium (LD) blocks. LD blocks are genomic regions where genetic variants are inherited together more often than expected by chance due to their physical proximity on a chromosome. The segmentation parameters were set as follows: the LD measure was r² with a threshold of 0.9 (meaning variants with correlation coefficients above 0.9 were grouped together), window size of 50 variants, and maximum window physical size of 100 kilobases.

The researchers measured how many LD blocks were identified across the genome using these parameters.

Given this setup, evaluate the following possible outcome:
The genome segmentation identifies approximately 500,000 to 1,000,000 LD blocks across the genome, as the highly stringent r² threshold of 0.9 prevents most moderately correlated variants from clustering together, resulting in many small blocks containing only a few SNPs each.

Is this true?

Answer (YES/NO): NO